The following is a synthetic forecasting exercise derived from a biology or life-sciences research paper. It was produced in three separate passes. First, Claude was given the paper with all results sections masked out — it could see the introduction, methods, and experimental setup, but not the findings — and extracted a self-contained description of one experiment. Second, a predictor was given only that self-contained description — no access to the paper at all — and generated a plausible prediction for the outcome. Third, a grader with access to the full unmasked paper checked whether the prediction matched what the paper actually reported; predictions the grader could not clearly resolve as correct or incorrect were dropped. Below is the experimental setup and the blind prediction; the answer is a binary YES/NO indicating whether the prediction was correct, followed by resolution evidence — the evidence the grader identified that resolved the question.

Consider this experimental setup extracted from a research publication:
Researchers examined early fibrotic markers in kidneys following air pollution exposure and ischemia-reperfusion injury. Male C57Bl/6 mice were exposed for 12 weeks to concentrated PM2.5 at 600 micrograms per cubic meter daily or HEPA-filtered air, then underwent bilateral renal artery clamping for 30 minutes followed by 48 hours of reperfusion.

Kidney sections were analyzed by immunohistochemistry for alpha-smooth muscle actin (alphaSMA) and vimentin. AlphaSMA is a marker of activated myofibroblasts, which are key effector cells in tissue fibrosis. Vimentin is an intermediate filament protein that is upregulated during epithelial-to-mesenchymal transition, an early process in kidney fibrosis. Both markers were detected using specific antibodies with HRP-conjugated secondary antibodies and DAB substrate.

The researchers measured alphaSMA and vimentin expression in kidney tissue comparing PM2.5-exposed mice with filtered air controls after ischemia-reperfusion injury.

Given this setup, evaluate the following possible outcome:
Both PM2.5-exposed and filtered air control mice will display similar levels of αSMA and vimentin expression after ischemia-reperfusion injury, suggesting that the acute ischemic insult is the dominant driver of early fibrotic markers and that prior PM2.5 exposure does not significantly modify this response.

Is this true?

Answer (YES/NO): NO